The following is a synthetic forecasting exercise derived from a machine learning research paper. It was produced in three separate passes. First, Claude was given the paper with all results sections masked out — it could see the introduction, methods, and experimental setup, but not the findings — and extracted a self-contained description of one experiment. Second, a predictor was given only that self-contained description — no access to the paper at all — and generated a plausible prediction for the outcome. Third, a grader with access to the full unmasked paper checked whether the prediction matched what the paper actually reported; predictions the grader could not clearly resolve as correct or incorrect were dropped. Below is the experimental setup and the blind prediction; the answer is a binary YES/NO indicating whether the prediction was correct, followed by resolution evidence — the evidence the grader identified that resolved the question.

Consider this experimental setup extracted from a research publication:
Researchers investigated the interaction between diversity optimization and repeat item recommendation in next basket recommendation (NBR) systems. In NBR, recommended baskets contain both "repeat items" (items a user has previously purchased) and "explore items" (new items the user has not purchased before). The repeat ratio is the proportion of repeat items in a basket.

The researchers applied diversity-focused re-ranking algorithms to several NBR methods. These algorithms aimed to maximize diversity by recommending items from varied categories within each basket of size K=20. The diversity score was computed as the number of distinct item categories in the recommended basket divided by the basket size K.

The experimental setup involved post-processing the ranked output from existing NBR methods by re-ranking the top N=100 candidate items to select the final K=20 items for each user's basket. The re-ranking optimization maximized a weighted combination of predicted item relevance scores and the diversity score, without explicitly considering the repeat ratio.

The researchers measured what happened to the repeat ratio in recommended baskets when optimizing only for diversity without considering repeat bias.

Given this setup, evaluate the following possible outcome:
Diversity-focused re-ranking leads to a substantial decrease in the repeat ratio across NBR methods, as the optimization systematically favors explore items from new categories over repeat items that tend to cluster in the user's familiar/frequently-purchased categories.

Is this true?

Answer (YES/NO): NO